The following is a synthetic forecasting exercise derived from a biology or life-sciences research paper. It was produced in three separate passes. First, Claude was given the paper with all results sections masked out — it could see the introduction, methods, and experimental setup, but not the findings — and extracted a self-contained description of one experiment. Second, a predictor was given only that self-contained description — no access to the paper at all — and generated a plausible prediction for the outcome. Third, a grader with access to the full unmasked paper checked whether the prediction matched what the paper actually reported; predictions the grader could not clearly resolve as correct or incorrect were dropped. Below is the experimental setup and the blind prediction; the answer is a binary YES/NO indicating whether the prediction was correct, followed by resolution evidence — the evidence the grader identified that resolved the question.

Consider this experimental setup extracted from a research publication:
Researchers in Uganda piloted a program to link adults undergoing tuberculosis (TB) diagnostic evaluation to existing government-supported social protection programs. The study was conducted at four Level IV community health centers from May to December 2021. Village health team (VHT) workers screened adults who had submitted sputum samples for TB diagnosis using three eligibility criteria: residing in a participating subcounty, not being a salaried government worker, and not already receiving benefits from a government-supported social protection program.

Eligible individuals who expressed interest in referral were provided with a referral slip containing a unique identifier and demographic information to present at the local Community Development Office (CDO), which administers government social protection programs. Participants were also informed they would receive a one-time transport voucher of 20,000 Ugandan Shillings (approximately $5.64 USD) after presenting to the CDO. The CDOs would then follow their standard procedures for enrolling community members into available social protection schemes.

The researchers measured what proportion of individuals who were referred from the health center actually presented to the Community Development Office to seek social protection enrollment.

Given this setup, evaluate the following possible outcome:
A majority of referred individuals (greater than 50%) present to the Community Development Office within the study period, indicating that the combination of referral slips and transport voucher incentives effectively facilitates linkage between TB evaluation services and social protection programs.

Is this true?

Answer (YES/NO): YES